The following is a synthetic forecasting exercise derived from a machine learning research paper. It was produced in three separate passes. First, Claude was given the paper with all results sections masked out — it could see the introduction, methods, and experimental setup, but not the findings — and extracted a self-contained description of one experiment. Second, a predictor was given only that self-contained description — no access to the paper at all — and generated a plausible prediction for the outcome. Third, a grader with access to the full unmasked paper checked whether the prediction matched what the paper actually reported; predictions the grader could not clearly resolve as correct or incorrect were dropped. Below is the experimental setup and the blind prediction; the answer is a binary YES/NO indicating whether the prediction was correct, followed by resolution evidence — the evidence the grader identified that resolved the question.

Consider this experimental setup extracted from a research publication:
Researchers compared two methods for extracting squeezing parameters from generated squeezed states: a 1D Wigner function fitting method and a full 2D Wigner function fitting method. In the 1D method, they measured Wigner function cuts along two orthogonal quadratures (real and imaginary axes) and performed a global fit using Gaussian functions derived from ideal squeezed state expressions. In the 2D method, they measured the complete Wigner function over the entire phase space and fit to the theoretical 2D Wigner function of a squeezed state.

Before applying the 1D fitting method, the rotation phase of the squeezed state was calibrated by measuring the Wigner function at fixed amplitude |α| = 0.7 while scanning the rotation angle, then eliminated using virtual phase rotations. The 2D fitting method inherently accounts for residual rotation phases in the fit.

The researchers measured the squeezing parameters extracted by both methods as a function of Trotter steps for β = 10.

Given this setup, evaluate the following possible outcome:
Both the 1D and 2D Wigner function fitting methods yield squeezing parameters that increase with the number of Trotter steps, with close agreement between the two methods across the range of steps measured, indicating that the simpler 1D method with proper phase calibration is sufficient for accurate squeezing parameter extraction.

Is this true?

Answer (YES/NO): NO